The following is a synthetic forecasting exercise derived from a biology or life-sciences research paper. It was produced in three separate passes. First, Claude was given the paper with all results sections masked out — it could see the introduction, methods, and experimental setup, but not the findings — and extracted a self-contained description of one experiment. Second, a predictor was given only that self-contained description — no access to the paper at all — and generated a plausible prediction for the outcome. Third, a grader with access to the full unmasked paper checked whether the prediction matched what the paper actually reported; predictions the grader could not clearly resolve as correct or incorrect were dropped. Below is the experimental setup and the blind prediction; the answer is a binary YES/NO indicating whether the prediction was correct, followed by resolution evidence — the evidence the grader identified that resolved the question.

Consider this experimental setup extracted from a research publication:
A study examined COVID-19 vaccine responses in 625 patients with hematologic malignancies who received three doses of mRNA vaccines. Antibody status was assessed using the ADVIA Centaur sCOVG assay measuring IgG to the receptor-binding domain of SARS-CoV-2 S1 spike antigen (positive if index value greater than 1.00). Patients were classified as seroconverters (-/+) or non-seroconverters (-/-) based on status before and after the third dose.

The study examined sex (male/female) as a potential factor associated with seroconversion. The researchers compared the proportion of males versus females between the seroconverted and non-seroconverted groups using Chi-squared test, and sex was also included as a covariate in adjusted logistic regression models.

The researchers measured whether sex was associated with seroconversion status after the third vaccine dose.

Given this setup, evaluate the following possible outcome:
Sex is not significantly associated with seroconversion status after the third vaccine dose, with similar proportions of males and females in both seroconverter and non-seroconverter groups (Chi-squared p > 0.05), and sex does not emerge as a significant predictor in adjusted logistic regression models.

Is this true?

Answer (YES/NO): YES